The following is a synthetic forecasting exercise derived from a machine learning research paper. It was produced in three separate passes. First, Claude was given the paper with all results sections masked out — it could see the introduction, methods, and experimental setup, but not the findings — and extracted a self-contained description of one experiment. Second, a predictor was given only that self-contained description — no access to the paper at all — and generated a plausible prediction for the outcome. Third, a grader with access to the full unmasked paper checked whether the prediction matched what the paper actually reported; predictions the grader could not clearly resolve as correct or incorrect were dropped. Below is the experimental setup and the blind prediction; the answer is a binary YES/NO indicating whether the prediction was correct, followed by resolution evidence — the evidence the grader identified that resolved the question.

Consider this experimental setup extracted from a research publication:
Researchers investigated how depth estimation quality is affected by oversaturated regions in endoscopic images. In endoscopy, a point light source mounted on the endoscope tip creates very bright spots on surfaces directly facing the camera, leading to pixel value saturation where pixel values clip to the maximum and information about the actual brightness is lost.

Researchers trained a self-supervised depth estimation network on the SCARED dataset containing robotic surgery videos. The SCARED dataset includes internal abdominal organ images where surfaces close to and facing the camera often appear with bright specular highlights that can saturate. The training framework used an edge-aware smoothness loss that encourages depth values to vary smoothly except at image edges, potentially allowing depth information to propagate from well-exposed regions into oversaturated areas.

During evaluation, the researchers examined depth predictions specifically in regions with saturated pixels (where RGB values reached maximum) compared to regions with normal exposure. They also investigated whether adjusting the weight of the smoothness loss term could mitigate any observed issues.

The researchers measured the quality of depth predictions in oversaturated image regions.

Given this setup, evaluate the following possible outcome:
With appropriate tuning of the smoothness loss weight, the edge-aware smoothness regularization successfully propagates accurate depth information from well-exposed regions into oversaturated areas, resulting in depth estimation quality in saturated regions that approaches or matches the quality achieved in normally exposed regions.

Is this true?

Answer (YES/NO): NO